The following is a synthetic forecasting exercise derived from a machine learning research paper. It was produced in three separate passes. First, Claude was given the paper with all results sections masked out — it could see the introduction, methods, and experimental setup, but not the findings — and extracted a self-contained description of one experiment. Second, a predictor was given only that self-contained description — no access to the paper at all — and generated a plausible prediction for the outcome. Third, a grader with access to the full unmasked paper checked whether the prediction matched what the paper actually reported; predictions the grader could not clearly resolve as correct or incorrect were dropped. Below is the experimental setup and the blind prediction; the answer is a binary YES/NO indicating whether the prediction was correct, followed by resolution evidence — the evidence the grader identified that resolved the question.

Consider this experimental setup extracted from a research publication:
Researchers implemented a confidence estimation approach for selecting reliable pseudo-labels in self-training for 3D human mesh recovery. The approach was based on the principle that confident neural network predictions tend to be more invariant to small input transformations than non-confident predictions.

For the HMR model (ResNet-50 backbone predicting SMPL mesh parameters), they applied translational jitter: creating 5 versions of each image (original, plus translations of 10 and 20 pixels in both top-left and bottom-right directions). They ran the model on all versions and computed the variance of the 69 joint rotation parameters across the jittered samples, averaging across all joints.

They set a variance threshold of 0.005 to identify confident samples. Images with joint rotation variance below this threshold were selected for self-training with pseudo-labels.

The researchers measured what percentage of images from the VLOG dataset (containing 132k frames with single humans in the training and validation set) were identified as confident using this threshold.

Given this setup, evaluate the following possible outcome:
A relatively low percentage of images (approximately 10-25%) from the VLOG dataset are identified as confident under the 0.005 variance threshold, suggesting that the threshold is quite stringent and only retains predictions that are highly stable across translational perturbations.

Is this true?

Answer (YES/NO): YES